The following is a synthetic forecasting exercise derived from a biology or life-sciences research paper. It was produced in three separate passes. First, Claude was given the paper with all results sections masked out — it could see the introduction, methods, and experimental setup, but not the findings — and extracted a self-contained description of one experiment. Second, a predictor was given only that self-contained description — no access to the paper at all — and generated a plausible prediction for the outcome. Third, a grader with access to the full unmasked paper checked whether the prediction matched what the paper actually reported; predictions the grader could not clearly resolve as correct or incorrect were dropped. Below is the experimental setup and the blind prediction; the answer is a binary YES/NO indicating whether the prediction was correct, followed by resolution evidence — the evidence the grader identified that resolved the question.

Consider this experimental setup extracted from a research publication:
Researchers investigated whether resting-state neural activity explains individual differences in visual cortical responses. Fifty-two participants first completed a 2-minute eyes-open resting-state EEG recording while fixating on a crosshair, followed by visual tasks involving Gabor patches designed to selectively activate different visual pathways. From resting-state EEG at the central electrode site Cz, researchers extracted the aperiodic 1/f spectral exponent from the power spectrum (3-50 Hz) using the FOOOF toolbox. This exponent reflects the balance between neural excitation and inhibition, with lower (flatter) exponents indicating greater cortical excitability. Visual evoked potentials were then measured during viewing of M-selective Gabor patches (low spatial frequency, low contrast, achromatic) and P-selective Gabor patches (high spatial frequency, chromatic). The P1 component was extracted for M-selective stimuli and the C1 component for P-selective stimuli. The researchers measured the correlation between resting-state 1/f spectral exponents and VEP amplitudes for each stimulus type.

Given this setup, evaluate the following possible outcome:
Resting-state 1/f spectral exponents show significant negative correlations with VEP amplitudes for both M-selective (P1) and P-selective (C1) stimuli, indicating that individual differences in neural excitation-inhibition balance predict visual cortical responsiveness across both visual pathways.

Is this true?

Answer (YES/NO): NO